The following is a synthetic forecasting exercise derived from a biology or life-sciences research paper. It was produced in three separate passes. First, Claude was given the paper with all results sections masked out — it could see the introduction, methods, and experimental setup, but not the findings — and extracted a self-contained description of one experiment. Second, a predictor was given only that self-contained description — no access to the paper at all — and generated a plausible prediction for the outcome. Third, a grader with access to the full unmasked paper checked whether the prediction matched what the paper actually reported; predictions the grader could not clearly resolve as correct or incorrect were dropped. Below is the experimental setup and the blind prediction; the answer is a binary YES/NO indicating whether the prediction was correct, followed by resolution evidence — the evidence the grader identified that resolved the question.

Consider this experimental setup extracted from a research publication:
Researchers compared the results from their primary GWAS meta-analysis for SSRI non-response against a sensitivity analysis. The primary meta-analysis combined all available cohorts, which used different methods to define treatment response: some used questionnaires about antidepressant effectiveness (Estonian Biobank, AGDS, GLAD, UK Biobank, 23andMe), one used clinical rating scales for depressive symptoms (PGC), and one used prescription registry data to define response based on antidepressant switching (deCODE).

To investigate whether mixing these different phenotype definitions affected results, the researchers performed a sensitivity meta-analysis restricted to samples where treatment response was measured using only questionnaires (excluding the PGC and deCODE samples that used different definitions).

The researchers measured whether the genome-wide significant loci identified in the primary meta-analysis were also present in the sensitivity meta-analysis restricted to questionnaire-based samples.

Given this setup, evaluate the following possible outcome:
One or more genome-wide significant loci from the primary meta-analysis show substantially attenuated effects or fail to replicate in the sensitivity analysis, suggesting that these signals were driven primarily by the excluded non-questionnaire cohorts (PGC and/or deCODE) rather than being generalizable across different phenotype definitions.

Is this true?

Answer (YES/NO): NO